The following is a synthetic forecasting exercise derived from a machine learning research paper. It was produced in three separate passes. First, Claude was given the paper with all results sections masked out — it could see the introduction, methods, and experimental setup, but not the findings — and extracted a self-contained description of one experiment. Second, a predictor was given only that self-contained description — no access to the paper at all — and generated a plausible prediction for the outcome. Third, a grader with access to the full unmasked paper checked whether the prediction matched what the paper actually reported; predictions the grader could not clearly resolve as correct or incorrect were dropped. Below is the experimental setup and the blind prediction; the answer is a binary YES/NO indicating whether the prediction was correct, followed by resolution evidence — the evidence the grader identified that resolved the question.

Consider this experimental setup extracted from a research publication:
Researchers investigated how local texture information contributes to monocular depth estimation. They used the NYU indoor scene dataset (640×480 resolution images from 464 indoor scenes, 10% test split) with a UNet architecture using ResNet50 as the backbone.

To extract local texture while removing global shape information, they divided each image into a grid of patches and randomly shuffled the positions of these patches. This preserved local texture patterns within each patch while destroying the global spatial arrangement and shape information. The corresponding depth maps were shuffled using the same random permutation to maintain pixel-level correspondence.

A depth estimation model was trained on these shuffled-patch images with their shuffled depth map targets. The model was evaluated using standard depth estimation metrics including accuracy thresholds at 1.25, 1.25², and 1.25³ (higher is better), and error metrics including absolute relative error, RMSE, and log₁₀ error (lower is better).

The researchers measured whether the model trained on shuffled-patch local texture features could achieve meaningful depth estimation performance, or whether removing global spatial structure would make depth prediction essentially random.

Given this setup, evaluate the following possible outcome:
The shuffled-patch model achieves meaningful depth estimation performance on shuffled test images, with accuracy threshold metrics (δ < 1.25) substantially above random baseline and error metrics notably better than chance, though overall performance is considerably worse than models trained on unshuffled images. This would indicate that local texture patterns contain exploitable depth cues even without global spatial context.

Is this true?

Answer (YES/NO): YES